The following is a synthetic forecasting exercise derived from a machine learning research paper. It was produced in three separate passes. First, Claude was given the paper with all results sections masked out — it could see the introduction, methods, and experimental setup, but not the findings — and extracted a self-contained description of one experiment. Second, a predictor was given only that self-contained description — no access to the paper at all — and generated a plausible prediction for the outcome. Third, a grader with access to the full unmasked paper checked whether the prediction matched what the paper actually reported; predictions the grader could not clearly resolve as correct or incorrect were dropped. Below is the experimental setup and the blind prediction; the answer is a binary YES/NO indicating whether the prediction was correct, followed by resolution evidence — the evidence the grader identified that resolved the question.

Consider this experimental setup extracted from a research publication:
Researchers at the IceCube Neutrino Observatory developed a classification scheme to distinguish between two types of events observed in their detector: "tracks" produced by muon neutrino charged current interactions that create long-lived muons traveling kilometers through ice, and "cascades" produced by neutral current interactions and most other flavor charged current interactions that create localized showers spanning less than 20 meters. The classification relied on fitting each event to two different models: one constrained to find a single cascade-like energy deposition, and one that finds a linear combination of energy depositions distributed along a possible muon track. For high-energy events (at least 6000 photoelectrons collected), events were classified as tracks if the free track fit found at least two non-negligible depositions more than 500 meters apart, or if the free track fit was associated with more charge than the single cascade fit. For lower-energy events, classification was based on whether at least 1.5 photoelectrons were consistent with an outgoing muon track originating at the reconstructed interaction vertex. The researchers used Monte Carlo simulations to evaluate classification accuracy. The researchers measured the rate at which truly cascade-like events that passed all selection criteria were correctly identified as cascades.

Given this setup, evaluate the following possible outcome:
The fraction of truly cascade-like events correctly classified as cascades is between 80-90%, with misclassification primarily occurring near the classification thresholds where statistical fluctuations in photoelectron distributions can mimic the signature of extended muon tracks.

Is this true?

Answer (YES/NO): NO